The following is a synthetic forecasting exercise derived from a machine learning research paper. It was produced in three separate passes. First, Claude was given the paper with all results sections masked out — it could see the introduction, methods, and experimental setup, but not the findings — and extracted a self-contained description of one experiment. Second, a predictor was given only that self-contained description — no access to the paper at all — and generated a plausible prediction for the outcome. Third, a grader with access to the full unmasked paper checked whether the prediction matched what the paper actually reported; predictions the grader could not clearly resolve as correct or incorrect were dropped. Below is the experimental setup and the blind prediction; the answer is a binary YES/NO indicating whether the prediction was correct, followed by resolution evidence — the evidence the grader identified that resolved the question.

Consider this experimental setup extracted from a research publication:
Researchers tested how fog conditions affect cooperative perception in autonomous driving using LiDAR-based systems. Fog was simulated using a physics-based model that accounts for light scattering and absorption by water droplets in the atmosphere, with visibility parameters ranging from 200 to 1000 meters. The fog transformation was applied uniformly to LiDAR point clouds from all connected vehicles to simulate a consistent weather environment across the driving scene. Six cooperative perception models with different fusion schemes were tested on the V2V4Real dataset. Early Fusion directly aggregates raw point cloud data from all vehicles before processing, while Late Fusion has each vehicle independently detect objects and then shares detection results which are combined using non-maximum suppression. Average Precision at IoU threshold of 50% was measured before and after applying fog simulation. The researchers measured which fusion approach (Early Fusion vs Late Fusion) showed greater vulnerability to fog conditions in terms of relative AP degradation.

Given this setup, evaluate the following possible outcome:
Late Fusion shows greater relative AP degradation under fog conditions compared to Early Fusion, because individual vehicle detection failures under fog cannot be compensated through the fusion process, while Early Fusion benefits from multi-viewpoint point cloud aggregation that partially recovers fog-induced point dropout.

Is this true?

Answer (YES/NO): NO